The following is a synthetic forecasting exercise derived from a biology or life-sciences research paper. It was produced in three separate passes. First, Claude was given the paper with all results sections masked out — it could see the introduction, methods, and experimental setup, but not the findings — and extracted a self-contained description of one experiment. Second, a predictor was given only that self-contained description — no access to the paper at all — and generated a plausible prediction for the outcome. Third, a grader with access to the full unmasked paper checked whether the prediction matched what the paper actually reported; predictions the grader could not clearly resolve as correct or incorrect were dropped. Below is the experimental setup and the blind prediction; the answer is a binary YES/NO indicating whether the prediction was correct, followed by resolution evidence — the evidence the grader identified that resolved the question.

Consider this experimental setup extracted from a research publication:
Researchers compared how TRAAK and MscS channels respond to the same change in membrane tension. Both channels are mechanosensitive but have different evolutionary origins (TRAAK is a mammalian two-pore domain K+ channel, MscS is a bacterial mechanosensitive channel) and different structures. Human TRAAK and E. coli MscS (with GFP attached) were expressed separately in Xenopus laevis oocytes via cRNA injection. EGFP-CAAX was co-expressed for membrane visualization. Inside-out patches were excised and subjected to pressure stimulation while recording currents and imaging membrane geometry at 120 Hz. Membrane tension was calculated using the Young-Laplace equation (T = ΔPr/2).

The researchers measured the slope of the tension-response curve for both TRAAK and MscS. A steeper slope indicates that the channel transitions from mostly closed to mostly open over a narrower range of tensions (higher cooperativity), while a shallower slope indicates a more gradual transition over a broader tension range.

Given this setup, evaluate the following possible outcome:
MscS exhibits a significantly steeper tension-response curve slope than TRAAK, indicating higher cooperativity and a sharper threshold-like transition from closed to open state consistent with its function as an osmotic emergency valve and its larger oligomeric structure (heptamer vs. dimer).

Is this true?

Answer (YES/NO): YES